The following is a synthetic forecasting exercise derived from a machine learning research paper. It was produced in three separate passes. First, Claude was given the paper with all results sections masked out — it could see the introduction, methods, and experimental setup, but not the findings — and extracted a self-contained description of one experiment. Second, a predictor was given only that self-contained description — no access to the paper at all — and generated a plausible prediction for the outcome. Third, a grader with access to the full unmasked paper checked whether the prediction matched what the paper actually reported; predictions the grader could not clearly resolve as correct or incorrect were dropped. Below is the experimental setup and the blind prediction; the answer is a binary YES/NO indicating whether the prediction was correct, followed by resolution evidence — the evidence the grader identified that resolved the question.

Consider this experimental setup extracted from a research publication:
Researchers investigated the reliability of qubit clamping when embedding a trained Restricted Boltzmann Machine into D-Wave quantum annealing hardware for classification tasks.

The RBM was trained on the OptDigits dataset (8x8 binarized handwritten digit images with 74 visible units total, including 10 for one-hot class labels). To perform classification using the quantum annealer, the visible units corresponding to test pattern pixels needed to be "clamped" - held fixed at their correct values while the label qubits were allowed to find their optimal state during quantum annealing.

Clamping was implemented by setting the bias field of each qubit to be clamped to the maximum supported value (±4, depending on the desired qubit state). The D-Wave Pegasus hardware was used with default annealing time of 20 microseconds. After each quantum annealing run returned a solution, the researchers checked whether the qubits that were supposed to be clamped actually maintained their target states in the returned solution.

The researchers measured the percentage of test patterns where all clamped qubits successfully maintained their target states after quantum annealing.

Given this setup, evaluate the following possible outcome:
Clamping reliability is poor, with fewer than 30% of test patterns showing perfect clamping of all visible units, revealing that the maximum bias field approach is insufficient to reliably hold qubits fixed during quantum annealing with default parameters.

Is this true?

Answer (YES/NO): NO